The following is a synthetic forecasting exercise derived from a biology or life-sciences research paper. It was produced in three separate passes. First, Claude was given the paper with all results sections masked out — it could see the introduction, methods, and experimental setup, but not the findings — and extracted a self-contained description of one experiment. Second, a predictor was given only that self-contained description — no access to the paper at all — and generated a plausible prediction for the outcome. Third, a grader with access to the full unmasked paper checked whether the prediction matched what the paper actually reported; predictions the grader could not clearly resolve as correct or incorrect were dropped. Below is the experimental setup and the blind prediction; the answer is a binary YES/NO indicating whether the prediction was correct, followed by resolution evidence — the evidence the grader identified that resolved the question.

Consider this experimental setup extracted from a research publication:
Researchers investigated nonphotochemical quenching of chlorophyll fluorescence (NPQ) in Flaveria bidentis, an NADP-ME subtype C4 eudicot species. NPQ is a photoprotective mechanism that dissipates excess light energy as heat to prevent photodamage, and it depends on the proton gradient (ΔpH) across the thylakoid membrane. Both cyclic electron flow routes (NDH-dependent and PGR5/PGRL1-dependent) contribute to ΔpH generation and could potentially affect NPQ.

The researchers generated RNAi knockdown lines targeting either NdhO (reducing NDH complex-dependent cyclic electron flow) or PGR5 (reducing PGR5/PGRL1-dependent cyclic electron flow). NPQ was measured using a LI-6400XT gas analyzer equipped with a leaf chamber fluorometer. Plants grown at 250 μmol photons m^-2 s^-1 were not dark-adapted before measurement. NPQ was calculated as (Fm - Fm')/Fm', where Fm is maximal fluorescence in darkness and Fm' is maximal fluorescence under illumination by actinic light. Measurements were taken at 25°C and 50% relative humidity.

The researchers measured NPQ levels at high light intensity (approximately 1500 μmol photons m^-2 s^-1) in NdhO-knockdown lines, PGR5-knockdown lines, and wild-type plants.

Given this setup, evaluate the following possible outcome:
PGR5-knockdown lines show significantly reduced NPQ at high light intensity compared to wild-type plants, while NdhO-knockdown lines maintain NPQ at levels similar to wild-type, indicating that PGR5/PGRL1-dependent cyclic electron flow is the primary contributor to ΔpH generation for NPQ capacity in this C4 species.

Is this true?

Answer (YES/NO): NO